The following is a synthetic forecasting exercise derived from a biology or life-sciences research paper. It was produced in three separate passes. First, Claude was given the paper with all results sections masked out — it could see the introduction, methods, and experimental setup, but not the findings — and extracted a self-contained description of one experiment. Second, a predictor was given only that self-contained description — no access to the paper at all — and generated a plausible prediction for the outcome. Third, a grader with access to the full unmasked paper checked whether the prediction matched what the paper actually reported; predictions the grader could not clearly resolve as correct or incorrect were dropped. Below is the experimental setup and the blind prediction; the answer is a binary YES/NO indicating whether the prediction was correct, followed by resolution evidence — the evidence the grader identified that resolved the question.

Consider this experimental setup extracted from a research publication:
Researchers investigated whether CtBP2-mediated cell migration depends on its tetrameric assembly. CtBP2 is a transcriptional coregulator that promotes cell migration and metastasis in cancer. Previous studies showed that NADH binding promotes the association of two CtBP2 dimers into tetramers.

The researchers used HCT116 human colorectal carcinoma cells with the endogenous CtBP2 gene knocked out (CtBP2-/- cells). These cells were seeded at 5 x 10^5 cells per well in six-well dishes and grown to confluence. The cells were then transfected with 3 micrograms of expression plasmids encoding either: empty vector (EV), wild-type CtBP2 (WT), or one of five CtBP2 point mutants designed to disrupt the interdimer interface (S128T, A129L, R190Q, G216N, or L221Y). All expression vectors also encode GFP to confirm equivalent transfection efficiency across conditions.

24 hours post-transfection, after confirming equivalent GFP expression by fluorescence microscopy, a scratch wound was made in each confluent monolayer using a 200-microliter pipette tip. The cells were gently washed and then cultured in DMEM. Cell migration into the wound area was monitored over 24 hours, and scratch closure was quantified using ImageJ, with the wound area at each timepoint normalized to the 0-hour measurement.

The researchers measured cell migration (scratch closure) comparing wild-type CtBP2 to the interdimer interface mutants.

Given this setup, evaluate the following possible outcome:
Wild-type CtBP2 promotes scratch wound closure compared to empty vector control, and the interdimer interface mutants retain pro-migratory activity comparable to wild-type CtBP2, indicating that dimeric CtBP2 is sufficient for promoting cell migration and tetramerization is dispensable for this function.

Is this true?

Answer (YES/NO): NO